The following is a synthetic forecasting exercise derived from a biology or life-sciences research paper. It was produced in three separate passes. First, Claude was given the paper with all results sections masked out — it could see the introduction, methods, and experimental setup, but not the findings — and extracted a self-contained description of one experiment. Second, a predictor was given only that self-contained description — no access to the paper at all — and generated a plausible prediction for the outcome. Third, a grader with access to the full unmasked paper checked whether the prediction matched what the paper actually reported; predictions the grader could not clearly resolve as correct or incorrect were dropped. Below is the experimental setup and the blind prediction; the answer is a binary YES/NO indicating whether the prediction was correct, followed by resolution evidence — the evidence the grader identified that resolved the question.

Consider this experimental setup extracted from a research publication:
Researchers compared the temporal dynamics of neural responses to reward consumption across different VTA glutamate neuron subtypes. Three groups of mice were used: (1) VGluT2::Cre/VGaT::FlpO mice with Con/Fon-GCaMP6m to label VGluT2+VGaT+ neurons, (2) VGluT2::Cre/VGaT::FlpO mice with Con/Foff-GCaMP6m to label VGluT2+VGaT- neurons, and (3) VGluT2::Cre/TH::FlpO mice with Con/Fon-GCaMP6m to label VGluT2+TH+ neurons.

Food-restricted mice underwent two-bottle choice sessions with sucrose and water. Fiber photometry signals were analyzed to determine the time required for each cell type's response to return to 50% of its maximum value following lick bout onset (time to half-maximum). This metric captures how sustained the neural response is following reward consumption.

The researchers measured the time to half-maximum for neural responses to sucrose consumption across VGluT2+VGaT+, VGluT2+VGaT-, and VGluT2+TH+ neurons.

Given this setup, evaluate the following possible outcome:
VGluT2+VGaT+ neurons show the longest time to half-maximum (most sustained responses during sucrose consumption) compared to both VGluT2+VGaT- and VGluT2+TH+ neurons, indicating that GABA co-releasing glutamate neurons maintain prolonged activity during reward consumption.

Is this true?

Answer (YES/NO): NO